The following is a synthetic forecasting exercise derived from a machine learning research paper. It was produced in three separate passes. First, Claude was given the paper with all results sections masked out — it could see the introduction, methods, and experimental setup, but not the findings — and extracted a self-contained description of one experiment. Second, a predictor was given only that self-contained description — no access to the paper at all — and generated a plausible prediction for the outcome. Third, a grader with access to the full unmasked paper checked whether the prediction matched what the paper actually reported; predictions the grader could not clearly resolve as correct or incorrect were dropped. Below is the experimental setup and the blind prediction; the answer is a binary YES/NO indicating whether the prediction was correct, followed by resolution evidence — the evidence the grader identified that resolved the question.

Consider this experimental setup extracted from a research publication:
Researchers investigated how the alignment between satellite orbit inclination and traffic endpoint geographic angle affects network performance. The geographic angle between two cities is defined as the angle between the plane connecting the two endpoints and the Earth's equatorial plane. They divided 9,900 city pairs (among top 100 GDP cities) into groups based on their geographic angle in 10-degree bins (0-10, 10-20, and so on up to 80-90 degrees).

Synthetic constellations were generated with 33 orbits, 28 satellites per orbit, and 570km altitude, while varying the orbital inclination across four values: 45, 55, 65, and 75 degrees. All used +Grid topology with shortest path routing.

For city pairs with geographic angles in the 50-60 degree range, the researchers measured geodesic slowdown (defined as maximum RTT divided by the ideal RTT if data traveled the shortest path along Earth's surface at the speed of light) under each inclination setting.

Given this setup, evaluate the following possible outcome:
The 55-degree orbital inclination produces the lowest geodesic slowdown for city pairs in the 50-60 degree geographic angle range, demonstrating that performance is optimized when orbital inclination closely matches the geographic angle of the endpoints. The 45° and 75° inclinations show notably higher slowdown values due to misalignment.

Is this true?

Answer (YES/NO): YES